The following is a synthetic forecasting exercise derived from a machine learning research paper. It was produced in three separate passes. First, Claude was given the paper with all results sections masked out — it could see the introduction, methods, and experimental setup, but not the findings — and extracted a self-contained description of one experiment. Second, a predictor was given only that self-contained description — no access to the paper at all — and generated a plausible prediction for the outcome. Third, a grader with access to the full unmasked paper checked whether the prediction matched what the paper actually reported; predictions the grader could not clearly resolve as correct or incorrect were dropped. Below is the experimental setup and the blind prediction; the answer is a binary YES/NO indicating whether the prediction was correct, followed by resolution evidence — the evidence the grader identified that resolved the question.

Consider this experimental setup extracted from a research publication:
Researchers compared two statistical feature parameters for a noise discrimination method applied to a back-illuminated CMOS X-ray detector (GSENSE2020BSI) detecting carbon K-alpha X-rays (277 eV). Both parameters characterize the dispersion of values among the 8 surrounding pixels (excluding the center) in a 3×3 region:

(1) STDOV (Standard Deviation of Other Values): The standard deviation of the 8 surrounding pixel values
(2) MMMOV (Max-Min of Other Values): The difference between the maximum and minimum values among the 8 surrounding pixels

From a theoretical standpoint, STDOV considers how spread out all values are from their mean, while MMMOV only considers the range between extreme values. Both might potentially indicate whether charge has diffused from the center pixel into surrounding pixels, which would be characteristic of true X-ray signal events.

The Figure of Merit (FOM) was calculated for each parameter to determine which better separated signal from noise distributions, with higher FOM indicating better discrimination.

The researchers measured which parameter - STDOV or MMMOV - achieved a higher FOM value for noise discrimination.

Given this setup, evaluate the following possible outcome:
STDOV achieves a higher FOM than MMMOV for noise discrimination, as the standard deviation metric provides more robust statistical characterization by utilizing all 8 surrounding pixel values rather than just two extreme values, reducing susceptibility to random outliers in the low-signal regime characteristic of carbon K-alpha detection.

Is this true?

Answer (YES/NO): YES